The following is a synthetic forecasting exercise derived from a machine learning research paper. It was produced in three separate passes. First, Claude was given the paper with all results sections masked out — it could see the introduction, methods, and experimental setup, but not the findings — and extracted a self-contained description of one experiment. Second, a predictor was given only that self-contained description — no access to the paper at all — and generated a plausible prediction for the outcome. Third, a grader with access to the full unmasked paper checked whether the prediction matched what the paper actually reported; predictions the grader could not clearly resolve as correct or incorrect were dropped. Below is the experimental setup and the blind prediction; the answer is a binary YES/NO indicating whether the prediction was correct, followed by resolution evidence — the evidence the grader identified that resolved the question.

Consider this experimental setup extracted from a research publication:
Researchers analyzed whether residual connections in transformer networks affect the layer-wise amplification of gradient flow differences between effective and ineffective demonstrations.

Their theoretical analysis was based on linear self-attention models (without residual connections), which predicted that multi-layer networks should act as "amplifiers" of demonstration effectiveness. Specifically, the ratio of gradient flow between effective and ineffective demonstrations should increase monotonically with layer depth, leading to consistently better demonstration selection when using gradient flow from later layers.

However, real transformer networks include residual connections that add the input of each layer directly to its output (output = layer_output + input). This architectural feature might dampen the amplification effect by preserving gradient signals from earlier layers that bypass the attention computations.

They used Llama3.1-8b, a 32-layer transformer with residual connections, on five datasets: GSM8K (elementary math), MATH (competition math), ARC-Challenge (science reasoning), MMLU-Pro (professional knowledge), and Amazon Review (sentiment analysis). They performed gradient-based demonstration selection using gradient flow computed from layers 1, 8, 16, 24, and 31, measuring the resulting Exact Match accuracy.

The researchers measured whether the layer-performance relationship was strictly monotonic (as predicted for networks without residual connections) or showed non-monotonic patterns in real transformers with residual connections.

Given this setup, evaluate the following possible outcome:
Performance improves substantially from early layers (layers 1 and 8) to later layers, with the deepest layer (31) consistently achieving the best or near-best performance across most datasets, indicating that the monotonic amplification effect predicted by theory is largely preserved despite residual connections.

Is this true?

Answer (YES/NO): NO